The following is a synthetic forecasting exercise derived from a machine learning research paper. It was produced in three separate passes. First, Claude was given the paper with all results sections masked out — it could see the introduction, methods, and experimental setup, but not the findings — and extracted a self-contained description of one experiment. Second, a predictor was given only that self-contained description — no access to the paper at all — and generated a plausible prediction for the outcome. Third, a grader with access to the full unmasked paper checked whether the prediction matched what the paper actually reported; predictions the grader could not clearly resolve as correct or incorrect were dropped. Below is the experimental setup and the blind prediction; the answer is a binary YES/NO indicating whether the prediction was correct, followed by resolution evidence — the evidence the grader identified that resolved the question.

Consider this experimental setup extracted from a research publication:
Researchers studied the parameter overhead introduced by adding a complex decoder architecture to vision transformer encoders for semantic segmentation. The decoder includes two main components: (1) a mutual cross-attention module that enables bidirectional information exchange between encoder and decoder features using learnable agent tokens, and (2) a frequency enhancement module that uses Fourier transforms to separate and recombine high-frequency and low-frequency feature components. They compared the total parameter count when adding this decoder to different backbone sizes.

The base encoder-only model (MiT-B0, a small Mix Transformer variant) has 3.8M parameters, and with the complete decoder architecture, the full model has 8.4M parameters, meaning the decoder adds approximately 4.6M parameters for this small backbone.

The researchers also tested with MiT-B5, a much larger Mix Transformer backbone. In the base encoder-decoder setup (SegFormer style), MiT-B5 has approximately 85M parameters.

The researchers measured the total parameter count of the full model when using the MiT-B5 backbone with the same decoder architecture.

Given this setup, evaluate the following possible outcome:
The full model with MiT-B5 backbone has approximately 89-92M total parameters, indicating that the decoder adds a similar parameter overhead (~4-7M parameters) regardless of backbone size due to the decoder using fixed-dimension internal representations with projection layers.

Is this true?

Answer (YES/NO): NO